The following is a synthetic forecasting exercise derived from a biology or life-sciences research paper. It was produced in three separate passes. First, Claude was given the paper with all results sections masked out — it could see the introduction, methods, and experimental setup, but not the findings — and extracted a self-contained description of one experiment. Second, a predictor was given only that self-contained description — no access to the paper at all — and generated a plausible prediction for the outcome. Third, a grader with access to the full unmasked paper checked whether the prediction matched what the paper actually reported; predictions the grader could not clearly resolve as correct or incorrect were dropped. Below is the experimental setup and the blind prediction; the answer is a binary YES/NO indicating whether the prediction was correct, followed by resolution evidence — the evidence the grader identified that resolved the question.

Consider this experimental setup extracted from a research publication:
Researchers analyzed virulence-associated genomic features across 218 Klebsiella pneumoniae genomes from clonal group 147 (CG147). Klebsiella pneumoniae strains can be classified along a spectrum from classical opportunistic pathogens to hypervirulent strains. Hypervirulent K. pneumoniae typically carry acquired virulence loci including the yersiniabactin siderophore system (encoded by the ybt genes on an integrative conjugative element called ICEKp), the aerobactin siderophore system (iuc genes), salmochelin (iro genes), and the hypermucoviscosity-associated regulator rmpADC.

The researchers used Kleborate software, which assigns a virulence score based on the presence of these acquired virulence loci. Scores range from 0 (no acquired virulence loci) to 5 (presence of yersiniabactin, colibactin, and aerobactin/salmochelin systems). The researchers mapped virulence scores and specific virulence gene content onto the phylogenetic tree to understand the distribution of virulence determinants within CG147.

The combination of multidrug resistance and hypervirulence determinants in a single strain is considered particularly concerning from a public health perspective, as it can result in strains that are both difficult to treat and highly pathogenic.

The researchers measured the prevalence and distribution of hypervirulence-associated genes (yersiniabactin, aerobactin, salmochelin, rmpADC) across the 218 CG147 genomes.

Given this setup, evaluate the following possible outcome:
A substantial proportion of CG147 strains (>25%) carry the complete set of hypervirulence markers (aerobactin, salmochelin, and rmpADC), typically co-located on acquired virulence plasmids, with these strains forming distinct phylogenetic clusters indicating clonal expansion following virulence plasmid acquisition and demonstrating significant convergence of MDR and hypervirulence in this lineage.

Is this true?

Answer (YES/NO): NO